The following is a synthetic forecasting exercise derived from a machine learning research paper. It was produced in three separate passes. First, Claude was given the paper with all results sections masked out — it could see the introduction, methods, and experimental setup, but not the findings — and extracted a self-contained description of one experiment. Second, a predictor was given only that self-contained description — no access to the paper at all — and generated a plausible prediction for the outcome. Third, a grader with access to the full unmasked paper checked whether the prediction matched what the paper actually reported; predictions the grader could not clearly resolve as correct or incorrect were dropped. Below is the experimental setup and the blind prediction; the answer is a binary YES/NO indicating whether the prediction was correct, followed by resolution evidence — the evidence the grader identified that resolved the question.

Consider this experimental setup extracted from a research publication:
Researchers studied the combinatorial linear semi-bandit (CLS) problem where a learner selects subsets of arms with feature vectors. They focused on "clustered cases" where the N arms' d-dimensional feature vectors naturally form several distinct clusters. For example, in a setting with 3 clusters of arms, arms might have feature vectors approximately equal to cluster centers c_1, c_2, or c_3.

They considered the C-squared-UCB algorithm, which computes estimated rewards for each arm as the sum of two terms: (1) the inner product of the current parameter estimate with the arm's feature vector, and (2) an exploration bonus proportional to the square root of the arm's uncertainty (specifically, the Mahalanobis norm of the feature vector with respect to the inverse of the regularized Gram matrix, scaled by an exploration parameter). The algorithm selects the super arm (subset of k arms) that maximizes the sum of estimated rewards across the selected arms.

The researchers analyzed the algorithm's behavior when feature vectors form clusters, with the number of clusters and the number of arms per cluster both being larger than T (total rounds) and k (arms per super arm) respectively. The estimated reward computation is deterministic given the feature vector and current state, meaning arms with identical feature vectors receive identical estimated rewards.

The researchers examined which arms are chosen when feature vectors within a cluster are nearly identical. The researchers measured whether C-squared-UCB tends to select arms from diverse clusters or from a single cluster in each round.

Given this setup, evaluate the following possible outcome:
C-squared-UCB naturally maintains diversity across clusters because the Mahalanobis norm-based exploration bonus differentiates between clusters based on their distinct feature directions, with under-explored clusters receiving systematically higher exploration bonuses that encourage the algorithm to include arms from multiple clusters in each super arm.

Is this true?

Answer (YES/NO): NO